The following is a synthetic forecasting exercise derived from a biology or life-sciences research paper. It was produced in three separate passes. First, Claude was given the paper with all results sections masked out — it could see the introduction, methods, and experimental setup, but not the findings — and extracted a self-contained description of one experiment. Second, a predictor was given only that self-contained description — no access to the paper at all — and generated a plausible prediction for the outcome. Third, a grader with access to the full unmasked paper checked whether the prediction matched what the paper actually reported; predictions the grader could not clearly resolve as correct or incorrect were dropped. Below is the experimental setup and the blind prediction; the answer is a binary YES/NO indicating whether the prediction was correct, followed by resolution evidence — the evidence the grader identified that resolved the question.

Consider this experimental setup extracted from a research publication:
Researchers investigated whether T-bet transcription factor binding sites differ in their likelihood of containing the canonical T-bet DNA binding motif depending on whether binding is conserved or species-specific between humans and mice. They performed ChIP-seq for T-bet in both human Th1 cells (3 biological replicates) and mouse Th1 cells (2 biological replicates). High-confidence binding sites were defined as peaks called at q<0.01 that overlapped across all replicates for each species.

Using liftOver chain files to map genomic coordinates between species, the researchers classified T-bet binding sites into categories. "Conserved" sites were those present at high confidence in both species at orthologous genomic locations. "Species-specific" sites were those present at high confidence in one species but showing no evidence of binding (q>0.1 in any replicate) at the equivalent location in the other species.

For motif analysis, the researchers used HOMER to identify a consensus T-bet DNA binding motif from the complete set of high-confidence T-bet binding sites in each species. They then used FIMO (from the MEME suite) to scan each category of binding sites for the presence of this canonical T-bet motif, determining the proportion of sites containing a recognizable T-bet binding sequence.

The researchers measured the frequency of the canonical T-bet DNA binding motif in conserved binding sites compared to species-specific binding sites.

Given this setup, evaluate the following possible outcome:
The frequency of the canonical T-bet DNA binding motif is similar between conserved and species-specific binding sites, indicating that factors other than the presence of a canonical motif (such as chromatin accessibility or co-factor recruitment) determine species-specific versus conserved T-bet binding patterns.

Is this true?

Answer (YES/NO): NO